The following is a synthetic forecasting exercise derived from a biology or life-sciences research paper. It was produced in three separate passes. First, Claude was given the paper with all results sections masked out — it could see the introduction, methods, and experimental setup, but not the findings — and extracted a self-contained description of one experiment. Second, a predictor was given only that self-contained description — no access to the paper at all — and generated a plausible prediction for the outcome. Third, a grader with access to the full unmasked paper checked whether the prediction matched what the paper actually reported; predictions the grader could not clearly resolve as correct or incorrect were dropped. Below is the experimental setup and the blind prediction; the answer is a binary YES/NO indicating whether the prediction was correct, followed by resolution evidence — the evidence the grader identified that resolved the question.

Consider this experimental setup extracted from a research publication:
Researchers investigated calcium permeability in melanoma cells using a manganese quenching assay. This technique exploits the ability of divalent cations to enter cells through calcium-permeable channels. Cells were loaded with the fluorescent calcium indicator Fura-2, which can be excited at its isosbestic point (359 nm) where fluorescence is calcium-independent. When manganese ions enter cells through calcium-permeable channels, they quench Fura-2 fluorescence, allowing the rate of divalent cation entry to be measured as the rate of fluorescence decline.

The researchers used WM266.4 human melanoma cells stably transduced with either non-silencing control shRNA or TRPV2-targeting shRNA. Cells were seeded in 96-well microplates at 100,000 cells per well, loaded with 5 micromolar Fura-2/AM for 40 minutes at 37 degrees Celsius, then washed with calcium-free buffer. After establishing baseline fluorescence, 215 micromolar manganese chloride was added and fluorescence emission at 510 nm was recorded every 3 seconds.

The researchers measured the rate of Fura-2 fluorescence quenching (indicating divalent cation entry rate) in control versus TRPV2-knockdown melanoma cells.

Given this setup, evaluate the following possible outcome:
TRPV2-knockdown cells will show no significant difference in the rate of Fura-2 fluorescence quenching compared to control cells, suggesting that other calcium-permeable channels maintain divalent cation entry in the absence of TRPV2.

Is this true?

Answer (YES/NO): NO